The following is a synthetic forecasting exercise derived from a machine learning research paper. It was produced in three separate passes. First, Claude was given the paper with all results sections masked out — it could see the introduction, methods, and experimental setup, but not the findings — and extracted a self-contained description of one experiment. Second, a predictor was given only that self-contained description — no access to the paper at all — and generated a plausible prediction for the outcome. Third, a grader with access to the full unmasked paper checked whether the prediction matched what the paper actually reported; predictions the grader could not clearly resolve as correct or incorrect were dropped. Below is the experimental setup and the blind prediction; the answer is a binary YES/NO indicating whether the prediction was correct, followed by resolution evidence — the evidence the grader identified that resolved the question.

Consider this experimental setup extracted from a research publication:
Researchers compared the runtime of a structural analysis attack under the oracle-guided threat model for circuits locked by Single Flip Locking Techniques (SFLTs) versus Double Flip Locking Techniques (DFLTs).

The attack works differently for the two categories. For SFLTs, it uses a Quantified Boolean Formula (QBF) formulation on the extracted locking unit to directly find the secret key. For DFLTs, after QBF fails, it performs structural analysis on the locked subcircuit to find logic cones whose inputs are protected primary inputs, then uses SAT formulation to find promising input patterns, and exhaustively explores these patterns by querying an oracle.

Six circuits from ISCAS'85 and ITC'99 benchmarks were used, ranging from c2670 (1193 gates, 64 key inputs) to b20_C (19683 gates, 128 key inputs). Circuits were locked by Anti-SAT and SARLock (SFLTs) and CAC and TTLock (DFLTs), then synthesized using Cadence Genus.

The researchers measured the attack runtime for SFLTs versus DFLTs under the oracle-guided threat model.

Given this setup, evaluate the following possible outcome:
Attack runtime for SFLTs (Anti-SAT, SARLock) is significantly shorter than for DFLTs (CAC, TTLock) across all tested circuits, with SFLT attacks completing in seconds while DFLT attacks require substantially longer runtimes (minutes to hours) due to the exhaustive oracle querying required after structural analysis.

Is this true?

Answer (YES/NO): NO